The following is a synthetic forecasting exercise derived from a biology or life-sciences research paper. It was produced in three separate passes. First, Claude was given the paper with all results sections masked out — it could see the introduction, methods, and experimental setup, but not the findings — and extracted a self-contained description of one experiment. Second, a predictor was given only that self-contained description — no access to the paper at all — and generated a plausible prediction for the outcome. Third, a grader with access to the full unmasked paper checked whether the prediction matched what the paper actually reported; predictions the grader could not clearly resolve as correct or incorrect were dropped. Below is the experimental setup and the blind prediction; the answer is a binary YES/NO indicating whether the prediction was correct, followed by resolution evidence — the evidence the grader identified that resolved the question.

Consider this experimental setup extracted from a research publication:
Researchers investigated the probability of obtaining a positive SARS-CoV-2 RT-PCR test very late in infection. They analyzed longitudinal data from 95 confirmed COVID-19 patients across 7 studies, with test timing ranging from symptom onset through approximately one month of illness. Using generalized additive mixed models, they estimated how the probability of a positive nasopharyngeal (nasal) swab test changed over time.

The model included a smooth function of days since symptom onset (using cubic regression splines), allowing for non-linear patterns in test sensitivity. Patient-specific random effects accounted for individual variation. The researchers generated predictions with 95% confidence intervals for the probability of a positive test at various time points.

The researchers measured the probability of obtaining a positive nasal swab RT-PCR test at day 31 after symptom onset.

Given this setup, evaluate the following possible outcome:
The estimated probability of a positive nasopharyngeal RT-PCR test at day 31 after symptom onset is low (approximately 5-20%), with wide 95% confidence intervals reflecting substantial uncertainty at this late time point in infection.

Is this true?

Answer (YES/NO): NO